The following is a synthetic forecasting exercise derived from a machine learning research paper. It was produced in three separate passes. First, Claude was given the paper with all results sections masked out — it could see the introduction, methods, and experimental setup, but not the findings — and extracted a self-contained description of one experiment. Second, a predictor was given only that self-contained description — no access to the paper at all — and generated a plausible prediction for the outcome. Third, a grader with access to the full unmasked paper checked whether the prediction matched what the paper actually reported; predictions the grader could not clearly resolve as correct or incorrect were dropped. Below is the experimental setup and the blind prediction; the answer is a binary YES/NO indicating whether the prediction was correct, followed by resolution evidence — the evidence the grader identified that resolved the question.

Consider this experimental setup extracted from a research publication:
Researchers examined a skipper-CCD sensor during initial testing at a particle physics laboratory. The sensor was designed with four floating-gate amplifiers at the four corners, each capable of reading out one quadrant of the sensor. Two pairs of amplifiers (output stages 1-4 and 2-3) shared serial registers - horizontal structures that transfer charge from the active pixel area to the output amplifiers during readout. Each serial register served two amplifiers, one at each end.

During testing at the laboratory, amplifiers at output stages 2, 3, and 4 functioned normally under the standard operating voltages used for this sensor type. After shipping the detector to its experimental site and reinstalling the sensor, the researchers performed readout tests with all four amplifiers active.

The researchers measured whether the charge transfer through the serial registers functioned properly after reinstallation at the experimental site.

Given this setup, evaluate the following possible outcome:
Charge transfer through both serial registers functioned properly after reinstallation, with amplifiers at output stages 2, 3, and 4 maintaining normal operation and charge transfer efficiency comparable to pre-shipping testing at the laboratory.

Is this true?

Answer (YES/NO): NO